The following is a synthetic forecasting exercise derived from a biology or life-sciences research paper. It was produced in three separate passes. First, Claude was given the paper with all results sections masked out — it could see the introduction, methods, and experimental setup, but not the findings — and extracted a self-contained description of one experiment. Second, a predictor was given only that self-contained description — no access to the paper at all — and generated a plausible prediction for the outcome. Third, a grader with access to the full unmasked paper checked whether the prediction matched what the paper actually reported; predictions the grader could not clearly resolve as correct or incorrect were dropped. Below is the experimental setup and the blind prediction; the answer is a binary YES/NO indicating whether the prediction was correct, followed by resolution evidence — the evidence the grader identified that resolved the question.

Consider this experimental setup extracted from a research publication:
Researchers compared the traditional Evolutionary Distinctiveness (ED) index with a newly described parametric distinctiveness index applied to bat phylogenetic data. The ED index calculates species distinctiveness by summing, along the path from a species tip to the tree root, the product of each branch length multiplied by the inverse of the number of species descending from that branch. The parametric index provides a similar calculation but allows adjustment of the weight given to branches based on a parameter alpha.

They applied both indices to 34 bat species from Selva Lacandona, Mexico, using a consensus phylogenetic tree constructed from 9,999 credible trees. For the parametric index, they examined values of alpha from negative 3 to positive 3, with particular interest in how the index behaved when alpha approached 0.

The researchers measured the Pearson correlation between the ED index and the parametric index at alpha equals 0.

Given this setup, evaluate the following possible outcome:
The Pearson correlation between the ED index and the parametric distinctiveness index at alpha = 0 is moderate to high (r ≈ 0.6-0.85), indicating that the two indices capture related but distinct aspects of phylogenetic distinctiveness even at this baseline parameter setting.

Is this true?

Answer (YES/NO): NO